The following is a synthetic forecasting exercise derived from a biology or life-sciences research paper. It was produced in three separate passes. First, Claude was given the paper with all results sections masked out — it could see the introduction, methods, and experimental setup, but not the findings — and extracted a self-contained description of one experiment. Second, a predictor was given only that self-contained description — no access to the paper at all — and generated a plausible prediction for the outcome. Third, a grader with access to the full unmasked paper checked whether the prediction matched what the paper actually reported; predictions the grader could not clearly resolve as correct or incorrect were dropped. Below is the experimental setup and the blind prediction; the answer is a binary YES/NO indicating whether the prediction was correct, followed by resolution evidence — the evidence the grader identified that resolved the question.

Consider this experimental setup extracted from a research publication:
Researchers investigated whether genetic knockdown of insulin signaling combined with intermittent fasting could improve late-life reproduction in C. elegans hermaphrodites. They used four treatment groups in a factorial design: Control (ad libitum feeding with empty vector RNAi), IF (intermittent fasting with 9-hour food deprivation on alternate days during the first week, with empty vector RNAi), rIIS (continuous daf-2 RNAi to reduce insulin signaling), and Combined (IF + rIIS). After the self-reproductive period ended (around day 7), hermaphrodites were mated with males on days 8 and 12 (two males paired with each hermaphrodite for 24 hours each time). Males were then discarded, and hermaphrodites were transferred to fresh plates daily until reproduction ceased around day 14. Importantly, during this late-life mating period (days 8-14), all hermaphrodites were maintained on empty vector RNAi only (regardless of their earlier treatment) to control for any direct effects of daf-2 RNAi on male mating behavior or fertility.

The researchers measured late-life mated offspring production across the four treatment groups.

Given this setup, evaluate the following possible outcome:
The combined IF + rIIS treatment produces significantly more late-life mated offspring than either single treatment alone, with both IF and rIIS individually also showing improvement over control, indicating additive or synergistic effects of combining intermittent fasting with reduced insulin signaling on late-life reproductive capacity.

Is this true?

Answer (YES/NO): YES